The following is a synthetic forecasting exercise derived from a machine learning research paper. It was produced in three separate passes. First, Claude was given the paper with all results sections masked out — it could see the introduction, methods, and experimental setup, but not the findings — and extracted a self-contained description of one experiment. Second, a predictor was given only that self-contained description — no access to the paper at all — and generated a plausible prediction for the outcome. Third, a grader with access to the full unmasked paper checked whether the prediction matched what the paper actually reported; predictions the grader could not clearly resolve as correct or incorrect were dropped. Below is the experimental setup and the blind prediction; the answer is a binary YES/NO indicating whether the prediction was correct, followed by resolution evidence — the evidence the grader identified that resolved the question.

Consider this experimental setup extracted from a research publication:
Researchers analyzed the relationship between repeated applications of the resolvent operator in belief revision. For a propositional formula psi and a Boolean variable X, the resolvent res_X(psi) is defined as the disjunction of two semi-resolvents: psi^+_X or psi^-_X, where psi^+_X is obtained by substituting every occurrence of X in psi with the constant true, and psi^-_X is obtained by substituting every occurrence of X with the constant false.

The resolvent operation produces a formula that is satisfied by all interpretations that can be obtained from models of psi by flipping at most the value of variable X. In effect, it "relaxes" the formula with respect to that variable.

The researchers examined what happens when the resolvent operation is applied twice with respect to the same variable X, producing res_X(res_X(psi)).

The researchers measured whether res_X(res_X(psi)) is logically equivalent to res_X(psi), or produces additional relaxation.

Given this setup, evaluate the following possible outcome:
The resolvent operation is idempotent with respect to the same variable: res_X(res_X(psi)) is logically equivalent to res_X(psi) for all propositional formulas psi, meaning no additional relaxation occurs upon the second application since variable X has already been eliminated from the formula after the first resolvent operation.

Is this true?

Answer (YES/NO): YES